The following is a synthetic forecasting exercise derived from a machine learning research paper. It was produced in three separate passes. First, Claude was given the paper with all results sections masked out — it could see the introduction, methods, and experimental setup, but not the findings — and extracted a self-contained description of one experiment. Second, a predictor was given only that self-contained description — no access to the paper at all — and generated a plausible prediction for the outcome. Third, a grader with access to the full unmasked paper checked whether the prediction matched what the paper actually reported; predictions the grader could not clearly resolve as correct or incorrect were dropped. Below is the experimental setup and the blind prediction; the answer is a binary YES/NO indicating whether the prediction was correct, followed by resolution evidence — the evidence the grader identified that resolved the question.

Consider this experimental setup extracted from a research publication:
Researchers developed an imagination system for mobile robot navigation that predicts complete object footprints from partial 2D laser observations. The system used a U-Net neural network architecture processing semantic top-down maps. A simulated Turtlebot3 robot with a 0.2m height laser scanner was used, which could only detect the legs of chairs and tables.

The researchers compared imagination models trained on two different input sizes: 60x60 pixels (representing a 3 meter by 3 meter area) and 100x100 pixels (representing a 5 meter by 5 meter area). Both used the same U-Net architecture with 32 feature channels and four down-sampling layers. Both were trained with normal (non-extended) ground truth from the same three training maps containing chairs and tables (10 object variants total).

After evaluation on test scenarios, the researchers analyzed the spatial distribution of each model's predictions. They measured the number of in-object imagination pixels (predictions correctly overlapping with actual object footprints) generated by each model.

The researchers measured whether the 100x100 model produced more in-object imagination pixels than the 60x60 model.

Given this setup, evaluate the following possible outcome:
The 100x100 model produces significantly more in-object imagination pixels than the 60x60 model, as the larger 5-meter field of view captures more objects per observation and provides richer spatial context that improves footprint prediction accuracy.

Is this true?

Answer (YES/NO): NO